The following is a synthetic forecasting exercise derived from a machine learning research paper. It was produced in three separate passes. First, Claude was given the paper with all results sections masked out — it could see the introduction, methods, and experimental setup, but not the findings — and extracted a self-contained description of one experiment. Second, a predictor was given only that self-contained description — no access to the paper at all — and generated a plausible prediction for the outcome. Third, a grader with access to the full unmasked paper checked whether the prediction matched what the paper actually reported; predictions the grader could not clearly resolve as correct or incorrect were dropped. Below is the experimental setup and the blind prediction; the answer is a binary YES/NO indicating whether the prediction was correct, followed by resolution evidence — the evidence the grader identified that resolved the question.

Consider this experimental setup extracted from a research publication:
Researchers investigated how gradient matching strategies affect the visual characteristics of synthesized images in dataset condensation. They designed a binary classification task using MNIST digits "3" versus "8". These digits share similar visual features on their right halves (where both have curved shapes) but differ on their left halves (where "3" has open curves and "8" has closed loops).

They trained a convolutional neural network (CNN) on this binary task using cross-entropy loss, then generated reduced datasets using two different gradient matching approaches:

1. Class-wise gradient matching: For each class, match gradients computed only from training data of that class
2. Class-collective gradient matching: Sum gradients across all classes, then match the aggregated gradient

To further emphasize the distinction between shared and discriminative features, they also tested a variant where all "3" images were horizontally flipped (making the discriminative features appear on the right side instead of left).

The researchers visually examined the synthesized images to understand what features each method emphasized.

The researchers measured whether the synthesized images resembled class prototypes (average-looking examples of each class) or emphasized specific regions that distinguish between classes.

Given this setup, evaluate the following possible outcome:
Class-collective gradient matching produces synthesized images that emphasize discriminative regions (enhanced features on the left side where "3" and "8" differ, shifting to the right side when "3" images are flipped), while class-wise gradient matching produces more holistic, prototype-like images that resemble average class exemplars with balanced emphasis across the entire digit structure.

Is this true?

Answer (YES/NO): YES